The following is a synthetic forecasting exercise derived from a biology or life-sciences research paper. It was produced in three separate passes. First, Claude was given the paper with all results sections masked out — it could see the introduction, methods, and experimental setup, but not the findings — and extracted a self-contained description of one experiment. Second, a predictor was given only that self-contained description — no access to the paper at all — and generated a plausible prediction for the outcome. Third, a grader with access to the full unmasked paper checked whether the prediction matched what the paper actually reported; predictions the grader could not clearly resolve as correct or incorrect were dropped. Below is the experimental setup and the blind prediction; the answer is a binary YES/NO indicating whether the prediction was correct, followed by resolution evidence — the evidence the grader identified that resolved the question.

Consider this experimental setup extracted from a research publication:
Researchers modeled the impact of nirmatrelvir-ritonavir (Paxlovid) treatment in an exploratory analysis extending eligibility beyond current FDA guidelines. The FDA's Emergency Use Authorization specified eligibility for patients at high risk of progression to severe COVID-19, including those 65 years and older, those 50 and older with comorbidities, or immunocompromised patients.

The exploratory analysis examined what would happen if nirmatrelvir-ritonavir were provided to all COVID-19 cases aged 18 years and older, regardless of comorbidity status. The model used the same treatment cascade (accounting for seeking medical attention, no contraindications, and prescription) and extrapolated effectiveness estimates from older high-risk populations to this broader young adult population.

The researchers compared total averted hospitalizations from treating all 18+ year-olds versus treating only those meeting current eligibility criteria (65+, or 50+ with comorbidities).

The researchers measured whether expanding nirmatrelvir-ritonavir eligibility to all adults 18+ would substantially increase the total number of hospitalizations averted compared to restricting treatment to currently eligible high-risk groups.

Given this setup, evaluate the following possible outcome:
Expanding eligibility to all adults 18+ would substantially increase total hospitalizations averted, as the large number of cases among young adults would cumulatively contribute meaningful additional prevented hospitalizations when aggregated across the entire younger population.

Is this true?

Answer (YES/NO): NO